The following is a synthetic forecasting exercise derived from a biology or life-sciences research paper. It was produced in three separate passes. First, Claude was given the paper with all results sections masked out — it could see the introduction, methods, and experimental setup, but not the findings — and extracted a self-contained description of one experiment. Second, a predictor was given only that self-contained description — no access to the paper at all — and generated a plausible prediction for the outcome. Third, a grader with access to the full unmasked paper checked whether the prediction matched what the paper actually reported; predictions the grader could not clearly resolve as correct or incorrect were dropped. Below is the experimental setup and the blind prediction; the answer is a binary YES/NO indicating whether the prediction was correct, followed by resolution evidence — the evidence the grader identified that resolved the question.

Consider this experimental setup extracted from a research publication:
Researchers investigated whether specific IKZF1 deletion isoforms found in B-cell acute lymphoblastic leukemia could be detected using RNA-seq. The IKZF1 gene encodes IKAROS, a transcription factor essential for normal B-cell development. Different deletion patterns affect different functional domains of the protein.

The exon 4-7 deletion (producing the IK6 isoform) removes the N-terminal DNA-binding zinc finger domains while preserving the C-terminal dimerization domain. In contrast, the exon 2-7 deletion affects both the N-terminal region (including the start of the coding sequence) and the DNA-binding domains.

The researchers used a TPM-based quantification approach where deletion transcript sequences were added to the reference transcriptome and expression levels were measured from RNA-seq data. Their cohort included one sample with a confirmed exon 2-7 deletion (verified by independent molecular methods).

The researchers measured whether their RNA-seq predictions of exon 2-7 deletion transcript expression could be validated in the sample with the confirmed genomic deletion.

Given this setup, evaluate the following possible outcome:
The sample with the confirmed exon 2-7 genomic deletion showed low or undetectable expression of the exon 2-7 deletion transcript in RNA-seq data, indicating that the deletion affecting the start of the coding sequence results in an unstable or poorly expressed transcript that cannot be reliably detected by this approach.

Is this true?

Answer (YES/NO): NO